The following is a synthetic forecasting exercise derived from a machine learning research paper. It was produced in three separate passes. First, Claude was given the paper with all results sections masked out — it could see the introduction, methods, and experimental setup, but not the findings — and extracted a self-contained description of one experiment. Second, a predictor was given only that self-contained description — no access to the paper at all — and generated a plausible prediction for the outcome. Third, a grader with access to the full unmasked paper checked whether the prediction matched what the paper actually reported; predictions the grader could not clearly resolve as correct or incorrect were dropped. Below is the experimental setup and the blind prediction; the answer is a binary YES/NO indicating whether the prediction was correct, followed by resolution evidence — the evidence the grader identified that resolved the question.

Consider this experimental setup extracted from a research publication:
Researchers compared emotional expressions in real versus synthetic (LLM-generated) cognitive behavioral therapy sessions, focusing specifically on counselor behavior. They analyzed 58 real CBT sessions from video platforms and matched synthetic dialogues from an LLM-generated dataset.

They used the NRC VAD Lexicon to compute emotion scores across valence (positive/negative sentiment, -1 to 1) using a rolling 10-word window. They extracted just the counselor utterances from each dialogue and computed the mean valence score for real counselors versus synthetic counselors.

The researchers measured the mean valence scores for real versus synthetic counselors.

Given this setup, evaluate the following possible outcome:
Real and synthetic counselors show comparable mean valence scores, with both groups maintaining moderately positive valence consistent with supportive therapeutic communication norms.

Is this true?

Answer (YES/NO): NO